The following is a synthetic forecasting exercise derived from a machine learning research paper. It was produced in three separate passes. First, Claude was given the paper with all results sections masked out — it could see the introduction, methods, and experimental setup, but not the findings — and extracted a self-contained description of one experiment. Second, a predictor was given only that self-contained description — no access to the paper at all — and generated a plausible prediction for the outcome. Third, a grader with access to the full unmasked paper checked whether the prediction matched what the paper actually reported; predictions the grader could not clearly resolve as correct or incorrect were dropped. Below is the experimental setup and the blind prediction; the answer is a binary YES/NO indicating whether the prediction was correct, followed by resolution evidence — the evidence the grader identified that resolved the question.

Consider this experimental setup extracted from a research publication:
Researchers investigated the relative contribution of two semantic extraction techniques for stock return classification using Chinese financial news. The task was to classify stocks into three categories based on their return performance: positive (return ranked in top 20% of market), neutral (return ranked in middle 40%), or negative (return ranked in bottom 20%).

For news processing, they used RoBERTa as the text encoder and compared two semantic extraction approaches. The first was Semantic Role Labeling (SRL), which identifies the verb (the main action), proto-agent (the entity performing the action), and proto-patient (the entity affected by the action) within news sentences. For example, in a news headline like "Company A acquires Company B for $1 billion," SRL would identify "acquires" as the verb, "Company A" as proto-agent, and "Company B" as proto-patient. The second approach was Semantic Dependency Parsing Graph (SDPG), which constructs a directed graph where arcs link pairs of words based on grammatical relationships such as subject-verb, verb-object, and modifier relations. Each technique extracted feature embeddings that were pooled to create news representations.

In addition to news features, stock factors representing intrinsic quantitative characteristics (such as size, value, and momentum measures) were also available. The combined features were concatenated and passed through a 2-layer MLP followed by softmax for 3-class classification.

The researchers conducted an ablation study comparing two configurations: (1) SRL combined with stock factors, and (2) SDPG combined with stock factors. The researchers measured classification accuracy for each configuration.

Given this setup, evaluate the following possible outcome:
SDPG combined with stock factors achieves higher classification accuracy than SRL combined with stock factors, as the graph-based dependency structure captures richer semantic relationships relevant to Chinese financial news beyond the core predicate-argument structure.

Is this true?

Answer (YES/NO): YES